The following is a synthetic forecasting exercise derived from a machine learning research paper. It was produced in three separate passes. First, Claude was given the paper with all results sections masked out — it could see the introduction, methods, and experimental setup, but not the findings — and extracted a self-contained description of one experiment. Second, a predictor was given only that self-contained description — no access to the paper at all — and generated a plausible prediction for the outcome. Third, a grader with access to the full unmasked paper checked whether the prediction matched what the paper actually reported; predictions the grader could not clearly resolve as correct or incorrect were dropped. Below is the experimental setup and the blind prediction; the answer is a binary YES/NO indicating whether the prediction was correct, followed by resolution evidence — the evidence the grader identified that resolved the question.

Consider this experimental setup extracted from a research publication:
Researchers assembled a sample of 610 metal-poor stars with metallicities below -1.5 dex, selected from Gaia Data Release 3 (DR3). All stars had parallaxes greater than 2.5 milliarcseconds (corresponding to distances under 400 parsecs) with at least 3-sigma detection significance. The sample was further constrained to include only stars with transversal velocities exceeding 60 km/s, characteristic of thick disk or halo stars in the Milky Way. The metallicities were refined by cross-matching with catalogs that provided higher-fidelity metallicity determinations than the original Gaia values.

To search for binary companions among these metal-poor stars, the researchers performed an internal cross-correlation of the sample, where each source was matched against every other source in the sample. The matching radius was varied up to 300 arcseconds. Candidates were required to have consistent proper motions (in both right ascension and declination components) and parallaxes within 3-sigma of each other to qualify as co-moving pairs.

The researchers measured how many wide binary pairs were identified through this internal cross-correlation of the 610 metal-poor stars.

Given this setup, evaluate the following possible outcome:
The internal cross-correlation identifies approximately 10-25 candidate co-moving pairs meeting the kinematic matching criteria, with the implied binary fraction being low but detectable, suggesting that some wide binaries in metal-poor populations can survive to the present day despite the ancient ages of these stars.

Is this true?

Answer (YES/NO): NO